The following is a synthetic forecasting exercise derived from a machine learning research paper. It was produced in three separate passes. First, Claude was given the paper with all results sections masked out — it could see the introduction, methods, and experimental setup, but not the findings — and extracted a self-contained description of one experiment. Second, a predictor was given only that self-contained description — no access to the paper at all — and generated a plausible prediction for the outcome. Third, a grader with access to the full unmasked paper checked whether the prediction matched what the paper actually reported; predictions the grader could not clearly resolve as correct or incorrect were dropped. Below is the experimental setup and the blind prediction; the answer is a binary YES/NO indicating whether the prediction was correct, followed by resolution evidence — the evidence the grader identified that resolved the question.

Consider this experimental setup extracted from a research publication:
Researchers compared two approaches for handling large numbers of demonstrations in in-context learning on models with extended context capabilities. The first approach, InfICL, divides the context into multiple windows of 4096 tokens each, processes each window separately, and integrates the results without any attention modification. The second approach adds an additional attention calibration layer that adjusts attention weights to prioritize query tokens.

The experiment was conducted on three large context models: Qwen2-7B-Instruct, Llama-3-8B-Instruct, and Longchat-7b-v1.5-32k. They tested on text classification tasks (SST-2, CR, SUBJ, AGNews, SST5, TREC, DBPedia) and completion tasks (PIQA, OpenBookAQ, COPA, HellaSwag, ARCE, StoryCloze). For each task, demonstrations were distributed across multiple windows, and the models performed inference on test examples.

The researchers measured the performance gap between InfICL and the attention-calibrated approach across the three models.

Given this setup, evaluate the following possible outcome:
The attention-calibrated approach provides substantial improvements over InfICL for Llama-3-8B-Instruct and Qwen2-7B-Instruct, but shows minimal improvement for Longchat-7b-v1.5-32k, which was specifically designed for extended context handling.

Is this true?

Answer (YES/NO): NO